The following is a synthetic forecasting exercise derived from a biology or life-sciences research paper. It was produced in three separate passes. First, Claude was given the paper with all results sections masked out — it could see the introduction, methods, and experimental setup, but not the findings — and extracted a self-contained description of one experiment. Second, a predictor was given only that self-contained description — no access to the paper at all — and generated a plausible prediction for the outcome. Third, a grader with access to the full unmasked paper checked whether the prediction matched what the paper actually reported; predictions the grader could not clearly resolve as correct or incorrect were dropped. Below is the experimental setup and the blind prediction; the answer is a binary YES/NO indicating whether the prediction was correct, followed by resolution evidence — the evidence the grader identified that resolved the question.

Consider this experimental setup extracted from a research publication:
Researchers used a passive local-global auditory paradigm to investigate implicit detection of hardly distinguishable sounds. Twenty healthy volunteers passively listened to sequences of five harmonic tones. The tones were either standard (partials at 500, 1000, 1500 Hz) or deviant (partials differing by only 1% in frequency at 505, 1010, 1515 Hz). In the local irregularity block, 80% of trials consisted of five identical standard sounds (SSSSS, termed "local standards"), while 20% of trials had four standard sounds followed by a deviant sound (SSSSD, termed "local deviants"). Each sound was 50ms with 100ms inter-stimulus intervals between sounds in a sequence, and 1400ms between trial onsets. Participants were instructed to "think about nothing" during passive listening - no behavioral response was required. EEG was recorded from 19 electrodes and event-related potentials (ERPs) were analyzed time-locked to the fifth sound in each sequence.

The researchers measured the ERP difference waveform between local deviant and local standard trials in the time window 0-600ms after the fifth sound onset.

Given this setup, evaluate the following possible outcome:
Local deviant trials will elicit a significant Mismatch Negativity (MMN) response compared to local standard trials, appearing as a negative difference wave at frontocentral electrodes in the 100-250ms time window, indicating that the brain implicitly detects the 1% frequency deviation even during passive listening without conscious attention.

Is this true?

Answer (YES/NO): NO